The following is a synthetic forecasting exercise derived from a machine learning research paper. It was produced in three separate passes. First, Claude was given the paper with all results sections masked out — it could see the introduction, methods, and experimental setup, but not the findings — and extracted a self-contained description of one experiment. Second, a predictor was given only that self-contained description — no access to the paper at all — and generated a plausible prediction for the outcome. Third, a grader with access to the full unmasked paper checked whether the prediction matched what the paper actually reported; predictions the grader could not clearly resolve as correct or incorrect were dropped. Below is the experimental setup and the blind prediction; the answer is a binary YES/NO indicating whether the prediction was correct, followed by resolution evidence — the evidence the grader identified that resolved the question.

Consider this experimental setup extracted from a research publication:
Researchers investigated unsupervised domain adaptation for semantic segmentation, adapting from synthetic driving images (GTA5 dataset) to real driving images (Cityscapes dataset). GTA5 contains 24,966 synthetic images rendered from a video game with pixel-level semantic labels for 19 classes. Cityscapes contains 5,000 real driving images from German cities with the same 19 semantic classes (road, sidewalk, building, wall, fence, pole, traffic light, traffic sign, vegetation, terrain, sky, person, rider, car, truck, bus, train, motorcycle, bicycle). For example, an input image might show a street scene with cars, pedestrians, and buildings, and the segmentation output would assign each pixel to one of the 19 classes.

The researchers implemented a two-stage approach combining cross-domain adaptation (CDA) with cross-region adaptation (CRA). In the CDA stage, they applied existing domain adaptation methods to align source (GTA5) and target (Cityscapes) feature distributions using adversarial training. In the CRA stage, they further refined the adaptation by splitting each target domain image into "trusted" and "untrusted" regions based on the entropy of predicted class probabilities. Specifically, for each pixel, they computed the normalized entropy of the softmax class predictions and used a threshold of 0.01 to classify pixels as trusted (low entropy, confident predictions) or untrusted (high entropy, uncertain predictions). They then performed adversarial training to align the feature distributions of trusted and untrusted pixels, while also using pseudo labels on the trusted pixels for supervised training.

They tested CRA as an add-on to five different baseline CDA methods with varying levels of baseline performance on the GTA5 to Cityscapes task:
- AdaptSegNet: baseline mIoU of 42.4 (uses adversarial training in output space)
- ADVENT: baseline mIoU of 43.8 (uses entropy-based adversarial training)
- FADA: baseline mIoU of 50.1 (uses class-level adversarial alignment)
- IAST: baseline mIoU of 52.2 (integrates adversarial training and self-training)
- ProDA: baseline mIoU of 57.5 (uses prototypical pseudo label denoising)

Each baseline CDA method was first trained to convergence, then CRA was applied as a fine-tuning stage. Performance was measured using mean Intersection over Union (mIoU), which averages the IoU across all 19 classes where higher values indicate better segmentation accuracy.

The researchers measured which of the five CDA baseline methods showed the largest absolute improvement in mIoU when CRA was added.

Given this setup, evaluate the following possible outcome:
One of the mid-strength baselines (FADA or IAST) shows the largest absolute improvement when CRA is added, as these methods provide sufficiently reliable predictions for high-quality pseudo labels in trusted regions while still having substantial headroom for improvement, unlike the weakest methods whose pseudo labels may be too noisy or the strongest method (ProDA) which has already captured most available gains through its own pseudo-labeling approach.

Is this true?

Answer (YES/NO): NO